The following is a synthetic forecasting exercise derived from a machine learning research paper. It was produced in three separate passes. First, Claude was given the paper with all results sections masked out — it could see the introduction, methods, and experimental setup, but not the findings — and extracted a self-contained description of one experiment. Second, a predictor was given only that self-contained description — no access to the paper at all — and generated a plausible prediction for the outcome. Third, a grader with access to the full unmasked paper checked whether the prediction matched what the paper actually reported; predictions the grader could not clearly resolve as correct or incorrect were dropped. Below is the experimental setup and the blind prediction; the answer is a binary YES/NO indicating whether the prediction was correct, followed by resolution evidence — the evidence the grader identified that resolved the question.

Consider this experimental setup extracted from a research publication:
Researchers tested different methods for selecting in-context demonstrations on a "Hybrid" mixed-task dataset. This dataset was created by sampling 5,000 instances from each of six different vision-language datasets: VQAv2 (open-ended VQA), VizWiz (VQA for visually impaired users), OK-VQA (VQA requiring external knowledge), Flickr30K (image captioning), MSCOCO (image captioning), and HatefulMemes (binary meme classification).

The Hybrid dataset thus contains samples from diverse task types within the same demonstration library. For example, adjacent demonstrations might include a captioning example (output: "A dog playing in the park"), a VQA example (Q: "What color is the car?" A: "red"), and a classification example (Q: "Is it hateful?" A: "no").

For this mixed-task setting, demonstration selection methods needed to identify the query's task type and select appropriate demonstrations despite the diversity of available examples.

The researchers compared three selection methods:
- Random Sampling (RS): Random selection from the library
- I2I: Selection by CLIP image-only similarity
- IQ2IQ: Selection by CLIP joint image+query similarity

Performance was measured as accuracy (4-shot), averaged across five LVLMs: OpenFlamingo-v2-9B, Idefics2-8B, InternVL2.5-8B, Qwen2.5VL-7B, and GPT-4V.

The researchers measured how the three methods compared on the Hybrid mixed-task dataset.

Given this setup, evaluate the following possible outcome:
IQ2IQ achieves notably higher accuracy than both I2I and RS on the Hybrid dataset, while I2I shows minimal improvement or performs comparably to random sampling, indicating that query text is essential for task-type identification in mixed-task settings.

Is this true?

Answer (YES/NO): NO